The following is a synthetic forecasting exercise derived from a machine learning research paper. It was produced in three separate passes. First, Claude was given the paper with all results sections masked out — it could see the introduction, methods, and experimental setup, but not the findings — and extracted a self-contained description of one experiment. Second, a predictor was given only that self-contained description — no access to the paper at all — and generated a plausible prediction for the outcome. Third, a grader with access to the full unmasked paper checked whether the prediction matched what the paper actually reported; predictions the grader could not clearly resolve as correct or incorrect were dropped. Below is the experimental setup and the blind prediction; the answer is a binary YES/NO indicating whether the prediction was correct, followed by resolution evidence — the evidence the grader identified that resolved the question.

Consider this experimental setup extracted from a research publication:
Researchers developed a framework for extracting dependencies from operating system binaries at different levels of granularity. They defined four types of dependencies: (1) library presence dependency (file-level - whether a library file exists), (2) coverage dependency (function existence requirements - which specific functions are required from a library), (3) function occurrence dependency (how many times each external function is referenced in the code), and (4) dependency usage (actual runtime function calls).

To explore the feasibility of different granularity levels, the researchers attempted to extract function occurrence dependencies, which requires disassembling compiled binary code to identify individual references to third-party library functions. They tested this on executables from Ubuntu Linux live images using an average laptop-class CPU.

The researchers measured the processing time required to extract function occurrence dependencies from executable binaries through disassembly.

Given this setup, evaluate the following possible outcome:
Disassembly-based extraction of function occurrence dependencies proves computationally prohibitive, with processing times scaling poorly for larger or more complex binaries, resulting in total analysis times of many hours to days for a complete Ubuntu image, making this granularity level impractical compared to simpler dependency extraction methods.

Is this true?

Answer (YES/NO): YES